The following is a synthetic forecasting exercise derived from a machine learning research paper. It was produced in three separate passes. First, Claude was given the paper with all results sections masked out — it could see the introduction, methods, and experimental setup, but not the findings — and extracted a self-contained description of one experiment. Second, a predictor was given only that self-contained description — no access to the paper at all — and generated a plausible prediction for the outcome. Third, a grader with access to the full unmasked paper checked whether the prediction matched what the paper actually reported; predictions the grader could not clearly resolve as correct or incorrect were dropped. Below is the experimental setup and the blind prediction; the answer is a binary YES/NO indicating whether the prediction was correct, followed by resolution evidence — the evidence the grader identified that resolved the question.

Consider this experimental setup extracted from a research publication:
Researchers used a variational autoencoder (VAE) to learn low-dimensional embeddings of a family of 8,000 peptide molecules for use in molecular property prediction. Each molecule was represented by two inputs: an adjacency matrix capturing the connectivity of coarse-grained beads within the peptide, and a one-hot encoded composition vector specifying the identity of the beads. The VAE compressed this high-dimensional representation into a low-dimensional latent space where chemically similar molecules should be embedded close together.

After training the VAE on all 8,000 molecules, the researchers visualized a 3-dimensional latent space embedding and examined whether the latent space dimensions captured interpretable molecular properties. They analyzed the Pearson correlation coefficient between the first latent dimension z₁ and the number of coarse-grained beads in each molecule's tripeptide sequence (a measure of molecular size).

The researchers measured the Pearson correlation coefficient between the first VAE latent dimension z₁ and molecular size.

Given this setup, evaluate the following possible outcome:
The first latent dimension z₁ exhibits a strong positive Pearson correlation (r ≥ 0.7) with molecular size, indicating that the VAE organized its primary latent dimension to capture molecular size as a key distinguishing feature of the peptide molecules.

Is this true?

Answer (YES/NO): YES